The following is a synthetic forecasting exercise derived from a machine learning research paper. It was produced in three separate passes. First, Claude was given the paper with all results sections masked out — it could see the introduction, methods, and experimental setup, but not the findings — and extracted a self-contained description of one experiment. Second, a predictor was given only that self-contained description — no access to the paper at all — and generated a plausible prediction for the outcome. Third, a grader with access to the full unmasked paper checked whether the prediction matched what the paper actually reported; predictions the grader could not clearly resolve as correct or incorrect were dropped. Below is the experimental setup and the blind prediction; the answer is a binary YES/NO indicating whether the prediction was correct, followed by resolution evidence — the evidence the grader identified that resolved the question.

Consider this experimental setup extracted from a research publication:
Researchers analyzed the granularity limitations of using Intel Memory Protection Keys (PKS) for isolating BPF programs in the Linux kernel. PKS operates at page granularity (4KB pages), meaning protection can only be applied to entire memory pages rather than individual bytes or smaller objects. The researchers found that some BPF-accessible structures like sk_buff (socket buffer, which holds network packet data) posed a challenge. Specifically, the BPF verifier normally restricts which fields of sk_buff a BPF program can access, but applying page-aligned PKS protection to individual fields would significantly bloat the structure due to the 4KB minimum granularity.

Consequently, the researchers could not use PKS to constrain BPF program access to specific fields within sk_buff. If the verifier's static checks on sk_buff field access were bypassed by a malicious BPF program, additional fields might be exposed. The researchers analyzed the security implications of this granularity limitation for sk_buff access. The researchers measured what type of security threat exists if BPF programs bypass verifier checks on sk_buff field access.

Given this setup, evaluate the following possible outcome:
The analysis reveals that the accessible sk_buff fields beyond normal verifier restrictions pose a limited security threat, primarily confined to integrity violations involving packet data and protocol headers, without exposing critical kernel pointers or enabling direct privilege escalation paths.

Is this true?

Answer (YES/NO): NO